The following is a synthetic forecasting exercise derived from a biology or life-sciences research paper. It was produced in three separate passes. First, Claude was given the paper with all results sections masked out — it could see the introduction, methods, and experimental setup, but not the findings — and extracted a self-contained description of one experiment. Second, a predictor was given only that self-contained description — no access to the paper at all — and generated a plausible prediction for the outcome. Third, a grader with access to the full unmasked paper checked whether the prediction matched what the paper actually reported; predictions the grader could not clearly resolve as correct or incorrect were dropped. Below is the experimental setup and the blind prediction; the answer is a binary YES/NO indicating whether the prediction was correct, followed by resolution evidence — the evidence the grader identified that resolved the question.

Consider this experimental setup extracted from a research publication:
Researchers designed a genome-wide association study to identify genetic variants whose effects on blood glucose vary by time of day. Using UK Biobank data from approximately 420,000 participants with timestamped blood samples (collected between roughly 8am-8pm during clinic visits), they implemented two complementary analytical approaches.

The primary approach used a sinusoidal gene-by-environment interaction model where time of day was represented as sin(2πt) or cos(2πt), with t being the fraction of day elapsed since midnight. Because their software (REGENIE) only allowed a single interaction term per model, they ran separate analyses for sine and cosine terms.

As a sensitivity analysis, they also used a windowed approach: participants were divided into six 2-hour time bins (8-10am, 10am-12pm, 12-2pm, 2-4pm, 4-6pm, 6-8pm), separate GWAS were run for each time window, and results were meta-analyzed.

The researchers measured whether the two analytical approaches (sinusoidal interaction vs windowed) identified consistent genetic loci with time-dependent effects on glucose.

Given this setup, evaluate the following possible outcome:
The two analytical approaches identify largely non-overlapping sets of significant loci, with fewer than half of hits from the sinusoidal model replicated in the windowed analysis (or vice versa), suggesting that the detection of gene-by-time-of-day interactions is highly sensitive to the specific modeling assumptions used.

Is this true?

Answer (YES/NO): NO